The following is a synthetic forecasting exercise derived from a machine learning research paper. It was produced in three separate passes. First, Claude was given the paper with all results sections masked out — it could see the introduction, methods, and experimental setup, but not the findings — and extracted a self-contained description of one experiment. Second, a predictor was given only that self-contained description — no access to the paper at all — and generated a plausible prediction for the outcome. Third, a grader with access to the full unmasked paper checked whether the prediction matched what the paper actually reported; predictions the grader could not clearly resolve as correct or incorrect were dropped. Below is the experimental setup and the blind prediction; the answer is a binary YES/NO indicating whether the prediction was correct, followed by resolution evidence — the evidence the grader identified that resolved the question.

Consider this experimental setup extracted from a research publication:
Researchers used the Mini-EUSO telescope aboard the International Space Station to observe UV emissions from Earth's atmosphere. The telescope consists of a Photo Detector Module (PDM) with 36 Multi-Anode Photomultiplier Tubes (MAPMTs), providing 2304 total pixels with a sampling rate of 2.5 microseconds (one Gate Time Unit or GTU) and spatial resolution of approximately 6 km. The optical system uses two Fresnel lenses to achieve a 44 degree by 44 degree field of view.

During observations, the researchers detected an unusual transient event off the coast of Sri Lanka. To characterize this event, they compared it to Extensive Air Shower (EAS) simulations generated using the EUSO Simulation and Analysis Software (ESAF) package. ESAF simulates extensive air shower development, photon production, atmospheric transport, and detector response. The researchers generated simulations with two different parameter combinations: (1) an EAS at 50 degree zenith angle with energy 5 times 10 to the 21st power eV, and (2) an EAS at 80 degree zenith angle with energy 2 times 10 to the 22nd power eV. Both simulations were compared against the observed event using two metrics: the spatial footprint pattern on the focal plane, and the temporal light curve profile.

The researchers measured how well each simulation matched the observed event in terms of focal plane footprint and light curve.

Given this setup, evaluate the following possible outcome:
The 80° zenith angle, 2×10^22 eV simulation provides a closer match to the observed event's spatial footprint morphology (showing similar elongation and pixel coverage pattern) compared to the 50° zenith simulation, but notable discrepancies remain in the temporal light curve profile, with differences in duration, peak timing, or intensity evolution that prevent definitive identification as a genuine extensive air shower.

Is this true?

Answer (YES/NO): NO